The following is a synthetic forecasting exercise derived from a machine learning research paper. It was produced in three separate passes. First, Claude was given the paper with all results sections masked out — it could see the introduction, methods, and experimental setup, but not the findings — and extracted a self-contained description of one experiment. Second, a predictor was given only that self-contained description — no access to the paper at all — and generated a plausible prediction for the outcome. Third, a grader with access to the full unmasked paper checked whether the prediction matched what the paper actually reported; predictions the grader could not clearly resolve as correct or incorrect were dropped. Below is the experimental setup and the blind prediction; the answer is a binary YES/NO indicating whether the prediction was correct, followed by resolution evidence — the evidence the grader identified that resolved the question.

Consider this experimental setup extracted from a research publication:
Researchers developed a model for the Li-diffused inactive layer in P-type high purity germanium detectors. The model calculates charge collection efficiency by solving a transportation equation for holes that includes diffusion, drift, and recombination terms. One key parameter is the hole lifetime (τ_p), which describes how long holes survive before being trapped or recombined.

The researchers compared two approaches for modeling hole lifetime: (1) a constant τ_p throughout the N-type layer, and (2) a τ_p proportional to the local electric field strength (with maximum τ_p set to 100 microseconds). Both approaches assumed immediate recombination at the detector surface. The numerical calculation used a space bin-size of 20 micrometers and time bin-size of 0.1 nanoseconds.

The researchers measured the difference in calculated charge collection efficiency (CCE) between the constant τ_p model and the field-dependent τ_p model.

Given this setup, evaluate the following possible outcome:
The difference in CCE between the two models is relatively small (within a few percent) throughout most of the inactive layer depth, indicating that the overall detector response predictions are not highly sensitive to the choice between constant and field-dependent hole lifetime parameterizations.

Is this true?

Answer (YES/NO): YES